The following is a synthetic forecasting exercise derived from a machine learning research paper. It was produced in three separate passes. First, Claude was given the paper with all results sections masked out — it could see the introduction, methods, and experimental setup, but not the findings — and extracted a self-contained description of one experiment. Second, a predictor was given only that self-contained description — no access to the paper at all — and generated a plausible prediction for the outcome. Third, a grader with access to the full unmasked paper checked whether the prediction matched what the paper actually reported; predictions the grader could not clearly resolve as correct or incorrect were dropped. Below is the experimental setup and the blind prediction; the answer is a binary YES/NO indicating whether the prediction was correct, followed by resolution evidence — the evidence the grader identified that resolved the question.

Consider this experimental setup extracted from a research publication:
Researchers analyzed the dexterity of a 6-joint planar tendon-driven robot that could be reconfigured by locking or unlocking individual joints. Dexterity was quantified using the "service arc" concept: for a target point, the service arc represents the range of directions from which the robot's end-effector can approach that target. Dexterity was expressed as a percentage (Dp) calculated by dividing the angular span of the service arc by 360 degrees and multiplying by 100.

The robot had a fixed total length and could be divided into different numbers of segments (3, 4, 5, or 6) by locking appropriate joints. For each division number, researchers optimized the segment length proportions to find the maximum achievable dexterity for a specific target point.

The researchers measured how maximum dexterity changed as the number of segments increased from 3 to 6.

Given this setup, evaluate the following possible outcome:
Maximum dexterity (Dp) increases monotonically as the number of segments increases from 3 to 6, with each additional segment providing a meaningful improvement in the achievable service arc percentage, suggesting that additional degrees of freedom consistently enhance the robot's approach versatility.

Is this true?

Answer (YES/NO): NO